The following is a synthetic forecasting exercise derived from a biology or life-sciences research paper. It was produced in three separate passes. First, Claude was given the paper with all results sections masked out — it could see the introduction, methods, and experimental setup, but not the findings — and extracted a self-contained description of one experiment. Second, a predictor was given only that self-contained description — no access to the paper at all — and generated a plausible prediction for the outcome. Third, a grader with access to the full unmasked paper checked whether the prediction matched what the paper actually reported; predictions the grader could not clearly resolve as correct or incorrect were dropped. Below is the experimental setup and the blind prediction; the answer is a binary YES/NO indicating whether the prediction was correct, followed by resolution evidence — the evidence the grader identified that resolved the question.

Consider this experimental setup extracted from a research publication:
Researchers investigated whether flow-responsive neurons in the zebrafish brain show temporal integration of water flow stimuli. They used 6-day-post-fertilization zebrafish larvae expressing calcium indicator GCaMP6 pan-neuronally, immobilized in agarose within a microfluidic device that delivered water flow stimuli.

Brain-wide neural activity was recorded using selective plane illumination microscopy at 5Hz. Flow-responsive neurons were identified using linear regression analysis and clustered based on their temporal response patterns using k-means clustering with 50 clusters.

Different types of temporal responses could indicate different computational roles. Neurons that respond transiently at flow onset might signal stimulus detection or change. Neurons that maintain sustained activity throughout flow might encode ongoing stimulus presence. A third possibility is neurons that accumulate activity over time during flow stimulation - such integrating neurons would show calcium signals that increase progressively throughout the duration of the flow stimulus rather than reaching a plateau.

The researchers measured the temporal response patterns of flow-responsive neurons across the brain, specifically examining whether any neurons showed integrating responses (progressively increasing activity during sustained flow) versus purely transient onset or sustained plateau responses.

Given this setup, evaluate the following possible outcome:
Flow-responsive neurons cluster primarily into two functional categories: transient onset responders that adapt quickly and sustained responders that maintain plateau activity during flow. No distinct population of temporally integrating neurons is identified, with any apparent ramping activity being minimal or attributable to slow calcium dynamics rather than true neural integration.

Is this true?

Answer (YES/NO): NO